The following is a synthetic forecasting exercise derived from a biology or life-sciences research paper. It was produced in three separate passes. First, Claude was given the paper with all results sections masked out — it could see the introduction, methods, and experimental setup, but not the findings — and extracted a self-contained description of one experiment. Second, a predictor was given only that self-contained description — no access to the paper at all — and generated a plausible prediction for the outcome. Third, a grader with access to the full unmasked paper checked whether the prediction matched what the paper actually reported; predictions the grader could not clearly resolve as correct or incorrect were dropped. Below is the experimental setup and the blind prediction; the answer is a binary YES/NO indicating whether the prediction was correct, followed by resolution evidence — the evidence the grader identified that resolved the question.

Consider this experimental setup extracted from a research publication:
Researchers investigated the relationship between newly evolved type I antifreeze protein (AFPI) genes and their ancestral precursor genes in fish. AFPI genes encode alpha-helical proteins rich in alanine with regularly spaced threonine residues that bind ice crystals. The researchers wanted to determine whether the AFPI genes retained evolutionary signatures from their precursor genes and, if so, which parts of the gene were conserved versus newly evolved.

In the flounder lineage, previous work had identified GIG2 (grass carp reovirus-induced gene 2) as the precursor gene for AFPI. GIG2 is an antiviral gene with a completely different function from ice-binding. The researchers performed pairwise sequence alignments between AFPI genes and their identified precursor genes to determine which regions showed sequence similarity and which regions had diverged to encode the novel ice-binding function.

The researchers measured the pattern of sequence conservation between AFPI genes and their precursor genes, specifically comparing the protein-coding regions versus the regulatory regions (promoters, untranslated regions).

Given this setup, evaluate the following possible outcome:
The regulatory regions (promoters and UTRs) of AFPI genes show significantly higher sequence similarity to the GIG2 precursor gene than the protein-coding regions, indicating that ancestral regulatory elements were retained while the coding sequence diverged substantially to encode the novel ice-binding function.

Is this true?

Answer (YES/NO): YES